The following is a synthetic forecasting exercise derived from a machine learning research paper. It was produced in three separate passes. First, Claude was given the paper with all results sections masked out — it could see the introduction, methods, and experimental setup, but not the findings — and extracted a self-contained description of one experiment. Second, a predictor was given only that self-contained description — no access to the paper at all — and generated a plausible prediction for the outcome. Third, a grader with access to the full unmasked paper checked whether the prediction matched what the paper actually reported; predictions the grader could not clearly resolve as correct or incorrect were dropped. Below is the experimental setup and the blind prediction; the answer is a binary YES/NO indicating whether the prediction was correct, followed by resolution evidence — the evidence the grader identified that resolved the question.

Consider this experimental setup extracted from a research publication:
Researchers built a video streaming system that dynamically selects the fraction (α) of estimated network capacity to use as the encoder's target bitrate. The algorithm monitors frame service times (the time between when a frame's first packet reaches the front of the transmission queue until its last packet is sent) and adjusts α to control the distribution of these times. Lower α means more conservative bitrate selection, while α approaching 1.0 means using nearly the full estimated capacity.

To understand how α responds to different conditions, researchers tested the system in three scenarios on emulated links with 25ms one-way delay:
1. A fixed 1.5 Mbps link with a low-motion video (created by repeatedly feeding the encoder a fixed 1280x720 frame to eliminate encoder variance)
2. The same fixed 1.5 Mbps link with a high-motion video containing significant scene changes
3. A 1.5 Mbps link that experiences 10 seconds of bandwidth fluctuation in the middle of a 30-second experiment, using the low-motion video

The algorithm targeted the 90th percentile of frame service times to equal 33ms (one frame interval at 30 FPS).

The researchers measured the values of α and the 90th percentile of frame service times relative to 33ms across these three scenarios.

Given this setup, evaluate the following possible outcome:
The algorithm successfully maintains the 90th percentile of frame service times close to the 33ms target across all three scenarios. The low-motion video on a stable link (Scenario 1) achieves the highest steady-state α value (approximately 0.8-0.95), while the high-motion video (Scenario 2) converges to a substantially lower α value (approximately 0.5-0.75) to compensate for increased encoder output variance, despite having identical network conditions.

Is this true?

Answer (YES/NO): NO